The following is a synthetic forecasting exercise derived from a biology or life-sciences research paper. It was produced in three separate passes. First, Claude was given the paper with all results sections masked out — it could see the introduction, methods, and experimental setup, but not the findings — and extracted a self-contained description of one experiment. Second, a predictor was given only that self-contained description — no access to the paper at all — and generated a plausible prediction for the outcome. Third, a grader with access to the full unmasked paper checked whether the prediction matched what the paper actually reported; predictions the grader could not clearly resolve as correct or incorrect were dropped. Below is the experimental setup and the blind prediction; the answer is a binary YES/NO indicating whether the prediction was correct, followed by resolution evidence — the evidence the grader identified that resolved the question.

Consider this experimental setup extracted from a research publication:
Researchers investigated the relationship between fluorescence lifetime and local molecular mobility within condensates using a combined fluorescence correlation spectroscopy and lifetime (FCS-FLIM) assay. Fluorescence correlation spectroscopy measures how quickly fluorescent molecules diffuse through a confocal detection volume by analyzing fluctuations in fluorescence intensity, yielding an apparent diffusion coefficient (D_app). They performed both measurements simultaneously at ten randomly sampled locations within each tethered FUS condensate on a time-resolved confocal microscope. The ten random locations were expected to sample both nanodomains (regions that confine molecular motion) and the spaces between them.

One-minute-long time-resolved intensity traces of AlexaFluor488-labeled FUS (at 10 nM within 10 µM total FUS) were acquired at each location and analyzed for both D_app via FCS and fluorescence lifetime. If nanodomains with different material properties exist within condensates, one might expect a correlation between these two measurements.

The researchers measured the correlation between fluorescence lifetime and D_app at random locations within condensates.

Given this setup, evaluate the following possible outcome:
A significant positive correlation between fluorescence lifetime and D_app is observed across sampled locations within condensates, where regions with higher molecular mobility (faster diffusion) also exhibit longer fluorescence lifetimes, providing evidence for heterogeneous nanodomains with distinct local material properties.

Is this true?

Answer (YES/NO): YES